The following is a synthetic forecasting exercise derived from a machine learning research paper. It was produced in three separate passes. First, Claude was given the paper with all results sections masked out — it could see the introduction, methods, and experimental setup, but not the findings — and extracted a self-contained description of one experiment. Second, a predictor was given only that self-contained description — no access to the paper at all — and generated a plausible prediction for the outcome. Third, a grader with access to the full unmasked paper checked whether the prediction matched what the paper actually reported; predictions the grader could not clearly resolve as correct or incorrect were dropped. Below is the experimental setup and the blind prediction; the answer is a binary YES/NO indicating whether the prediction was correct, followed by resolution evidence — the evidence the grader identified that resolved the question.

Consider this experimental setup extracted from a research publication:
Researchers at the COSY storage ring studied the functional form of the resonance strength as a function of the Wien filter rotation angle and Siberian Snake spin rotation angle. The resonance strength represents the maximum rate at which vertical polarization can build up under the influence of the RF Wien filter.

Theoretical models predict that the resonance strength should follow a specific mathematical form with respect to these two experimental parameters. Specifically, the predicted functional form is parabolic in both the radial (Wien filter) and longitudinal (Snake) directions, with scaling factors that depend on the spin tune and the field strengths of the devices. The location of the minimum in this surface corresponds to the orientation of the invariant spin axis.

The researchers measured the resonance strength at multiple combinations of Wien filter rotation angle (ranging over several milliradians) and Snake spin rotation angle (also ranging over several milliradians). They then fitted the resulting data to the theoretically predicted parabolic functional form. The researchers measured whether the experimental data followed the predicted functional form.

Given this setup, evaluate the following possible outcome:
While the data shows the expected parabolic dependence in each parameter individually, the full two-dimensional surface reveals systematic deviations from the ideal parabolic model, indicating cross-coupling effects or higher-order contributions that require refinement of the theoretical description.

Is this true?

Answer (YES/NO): NO